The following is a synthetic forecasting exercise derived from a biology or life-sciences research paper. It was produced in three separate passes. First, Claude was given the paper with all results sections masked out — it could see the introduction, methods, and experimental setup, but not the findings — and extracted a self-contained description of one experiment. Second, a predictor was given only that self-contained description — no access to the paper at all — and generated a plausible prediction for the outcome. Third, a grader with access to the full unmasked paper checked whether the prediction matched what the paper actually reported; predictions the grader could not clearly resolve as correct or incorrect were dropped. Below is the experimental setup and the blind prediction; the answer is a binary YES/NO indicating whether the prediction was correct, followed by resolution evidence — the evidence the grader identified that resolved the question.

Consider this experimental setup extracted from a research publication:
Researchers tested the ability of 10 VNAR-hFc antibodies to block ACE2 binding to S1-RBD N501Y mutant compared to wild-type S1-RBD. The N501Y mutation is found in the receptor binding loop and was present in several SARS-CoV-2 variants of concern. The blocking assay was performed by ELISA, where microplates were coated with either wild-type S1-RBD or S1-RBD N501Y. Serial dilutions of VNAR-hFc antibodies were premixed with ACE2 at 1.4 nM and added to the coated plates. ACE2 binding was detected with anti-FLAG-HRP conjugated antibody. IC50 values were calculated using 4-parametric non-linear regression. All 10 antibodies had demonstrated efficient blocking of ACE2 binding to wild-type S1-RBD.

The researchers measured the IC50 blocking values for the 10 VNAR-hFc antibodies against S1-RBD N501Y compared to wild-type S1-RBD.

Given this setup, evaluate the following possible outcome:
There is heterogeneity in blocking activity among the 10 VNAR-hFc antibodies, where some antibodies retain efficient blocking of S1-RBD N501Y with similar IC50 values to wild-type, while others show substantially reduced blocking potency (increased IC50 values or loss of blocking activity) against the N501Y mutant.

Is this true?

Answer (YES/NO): NO